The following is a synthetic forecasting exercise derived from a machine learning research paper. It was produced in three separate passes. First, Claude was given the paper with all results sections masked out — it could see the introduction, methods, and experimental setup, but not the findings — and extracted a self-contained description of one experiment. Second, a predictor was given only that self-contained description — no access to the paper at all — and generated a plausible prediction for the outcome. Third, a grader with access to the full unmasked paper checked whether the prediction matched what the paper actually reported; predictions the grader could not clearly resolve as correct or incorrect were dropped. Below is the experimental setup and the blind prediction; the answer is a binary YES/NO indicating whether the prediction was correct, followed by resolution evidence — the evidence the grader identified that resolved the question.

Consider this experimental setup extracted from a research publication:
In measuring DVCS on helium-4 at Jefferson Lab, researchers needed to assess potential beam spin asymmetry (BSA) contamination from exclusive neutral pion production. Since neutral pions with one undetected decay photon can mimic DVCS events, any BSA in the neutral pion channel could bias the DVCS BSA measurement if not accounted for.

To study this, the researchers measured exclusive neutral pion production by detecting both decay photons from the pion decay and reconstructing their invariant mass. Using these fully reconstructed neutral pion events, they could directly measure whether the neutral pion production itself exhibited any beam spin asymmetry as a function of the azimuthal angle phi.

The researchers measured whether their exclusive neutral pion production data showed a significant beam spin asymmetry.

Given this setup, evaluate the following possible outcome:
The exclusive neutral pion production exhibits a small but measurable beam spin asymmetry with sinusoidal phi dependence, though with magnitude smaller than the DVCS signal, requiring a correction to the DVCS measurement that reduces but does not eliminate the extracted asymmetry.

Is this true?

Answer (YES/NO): NO